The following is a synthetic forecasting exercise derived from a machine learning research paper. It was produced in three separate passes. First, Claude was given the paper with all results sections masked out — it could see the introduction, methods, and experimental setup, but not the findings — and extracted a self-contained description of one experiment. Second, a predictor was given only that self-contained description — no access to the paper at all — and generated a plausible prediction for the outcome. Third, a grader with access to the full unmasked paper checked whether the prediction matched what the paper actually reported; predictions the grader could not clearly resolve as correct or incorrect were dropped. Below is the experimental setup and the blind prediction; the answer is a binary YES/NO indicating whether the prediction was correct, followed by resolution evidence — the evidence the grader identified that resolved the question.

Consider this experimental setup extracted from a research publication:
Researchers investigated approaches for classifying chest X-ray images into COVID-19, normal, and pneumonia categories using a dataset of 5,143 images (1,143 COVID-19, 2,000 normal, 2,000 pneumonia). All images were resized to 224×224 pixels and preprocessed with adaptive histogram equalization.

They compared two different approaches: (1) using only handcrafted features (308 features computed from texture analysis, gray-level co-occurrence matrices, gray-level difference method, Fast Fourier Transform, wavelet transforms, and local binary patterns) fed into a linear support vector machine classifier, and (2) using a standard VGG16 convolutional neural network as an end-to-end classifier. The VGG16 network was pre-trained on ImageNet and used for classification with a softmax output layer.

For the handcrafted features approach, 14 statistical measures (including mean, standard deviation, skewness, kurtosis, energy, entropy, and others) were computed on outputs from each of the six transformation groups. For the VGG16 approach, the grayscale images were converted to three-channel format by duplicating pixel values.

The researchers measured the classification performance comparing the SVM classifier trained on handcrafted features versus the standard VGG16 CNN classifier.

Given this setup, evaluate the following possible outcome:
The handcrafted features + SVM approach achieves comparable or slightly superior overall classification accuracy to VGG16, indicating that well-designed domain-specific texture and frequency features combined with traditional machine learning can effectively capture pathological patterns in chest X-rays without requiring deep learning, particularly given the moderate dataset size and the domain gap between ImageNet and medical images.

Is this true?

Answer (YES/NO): NO